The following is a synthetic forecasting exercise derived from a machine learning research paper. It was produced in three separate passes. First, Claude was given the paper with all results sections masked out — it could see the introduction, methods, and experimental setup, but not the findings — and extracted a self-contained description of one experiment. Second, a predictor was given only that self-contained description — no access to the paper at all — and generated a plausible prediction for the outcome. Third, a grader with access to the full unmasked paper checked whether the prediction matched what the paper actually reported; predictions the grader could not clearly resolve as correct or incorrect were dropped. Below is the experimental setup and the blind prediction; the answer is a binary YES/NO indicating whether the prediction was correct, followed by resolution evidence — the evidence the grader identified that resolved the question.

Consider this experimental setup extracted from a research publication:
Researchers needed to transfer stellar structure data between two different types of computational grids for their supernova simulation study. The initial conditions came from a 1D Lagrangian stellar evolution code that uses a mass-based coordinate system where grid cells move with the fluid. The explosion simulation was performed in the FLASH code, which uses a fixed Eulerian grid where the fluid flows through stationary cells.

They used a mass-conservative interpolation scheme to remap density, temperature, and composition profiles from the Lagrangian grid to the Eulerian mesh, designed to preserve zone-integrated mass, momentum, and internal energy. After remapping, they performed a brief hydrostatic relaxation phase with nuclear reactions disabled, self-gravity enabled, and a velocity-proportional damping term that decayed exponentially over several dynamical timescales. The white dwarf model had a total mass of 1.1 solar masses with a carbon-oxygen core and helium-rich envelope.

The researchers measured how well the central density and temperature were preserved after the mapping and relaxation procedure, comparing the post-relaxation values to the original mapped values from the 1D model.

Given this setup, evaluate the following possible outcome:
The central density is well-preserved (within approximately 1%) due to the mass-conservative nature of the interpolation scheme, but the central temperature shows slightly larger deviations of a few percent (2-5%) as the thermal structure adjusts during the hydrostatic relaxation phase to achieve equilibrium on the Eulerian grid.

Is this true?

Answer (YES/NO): NO